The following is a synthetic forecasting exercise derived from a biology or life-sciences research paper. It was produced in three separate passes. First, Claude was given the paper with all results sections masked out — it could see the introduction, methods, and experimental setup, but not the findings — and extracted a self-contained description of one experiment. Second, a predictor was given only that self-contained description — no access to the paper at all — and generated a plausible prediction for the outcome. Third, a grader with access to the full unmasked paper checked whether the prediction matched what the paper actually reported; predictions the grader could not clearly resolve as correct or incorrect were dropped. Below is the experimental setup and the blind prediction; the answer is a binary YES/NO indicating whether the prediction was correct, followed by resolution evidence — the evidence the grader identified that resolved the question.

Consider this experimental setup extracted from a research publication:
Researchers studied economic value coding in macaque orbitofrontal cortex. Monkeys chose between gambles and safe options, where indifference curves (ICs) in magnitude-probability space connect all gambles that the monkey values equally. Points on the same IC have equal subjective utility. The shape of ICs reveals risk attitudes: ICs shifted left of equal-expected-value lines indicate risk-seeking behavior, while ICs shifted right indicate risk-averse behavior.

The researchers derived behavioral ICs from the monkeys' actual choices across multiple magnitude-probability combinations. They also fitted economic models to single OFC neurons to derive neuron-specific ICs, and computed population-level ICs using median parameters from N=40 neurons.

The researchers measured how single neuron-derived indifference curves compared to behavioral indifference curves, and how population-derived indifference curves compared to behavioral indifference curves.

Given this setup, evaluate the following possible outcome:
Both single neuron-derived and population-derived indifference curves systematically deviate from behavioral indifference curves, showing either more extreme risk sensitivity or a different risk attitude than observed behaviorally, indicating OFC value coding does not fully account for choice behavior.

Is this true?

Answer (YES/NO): NO